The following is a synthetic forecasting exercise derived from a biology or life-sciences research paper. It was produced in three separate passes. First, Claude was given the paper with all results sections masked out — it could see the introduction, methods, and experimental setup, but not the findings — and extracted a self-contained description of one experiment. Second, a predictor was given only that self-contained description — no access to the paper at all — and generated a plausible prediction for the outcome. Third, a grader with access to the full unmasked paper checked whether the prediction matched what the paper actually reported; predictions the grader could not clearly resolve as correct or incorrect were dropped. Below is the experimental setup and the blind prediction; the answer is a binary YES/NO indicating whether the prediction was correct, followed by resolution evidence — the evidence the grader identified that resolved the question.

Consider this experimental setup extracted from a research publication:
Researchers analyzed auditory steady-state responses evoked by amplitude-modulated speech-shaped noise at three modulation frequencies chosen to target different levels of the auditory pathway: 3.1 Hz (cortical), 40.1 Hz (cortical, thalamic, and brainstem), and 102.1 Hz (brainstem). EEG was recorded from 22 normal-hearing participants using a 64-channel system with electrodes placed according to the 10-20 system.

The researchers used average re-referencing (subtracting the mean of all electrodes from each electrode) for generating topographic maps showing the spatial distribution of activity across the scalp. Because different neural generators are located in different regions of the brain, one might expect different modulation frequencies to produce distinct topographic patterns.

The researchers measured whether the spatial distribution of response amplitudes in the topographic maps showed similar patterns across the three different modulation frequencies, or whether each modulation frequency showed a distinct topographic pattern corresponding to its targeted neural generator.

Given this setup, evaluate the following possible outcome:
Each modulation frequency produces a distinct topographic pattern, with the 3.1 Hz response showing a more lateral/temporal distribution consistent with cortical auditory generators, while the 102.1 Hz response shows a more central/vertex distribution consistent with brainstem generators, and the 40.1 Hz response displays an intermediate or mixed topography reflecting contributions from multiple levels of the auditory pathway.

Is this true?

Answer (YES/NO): NO